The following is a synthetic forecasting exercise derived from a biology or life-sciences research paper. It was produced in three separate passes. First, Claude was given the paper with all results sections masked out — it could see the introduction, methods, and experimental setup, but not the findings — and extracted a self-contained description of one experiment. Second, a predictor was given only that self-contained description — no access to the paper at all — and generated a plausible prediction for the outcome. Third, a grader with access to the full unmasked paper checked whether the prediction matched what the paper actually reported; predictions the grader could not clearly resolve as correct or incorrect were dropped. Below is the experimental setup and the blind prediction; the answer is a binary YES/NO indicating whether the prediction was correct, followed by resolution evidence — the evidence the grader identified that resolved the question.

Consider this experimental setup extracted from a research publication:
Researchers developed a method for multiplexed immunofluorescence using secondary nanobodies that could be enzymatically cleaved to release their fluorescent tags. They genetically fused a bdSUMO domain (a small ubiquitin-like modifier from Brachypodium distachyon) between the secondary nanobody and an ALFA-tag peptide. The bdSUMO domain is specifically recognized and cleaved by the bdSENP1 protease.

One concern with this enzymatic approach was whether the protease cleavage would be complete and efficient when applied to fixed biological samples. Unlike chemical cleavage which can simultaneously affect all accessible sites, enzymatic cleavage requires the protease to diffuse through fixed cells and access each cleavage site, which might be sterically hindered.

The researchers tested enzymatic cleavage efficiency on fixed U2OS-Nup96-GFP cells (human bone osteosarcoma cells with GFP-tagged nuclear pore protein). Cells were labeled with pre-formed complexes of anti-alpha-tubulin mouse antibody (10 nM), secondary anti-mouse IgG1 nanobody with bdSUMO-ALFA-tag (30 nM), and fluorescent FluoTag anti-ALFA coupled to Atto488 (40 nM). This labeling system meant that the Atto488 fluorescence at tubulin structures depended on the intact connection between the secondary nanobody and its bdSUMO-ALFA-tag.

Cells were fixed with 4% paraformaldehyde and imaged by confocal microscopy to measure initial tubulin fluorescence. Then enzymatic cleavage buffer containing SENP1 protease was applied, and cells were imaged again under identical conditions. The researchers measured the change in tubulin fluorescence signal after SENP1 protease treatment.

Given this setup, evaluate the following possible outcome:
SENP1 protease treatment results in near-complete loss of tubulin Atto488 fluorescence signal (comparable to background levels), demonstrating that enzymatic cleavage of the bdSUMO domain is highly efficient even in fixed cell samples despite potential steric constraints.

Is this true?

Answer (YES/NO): YES